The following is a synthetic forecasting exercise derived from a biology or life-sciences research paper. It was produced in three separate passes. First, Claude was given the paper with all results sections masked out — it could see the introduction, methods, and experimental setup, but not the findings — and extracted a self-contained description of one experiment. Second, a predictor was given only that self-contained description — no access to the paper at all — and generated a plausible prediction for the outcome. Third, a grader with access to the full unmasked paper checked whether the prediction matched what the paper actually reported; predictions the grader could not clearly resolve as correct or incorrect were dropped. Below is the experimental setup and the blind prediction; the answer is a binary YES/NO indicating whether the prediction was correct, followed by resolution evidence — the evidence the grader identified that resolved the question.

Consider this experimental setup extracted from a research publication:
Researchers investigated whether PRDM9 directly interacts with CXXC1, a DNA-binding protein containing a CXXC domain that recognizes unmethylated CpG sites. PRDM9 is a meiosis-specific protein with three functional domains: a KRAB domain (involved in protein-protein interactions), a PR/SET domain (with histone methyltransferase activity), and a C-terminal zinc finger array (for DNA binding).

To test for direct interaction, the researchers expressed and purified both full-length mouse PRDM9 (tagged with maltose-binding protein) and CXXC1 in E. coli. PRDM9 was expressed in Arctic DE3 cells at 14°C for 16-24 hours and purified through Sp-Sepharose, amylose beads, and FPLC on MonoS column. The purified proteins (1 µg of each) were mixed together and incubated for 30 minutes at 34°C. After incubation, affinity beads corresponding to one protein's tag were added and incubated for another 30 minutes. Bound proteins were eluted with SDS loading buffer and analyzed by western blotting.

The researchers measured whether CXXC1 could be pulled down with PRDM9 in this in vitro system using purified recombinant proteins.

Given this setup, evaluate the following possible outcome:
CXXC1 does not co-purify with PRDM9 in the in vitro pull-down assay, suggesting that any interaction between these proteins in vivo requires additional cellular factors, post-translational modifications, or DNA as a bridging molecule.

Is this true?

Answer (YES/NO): NO